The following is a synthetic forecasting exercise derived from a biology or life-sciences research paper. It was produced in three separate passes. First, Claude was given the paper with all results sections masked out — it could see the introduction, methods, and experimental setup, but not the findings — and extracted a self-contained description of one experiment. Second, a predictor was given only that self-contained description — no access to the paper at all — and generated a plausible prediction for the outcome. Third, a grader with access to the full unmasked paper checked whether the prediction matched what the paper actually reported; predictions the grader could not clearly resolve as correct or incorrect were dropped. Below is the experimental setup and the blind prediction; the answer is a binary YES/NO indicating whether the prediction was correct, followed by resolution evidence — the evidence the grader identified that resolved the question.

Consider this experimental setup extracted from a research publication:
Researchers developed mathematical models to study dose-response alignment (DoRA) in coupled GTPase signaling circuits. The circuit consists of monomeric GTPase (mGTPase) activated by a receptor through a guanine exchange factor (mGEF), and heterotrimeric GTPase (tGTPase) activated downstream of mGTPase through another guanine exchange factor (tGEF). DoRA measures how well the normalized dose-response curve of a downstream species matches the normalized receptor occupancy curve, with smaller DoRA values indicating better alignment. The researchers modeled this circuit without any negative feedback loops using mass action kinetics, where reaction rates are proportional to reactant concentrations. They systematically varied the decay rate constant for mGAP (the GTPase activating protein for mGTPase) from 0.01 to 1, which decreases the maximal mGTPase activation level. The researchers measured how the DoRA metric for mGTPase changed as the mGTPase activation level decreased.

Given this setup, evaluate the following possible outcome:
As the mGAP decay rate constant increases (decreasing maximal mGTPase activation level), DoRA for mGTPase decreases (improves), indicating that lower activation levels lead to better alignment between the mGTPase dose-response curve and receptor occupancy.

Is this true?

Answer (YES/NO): YES